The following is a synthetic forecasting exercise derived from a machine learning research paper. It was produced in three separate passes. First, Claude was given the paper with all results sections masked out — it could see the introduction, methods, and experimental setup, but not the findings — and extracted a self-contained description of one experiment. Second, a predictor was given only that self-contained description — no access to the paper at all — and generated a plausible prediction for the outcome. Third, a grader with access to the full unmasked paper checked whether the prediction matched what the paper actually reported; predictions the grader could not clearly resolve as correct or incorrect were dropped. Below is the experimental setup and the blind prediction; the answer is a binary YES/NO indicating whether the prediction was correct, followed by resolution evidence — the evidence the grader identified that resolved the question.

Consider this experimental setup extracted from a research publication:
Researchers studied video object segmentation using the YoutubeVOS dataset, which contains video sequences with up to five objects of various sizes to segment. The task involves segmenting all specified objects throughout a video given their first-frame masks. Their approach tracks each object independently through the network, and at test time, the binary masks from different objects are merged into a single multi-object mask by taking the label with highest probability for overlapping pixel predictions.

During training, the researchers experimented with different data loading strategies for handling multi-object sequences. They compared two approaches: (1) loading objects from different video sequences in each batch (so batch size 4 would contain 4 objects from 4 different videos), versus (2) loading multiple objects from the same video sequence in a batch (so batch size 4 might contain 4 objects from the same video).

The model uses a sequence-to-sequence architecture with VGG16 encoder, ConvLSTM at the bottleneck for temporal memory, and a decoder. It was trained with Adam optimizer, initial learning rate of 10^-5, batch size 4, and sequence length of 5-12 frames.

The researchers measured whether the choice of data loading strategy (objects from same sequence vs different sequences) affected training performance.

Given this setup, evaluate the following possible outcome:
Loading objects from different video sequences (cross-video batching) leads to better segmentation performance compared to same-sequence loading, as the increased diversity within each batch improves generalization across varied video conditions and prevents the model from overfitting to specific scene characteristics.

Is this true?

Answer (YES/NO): YES